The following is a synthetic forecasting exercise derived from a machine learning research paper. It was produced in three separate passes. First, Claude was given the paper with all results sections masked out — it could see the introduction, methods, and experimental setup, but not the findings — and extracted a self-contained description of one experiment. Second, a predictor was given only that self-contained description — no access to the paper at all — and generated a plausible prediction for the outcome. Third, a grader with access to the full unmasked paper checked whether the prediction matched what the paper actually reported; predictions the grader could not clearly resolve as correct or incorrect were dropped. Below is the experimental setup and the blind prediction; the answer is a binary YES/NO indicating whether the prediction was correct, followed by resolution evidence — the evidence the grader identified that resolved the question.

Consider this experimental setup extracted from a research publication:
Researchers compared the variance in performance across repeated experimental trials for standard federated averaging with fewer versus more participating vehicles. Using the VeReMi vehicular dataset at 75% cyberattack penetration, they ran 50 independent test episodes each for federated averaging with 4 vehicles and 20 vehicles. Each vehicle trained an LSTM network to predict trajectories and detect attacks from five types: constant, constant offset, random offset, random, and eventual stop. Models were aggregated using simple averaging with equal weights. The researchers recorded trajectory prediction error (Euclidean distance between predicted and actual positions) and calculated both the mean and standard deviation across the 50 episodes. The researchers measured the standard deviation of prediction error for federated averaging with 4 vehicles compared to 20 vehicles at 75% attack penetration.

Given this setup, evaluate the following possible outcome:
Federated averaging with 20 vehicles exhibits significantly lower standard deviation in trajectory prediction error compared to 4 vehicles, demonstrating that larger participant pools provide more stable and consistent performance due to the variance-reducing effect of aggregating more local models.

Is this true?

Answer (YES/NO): YES